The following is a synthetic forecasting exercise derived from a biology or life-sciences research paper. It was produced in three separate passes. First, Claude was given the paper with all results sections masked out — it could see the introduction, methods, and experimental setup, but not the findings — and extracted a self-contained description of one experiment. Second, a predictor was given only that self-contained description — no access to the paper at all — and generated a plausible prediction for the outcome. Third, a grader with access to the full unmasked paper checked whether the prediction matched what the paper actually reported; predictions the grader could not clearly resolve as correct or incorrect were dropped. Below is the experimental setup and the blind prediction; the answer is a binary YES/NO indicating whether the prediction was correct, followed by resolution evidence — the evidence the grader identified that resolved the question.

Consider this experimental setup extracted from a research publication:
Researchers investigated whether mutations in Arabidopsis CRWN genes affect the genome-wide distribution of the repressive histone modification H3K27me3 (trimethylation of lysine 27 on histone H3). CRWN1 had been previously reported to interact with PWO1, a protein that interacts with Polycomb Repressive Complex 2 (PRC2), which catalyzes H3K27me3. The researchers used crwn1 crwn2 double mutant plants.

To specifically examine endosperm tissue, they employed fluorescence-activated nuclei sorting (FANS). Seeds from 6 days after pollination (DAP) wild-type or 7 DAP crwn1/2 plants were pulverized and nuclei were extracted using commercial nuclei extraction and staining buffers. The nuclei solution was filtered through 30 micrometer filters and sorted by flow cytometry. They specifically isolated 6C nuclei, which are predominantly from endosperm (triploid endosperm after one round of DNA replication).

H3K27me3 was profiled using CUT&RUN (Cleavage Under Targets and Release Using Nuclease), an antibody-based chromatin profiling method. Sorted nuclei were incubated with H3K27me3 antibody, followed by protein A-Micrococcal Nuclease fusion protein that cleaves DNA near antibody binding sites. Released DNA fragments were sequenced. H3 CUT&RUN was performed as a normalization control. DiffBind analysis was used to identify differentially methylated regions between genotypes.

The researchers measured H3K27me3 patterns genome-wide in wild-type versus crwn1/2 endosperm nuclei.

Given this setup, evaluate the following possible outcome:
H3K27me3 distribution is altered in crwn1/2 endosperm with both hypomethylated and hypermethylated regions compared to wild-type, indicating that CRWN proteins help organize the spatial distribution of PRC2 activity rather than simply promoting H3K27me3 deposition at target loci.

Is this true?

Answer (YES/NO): NO